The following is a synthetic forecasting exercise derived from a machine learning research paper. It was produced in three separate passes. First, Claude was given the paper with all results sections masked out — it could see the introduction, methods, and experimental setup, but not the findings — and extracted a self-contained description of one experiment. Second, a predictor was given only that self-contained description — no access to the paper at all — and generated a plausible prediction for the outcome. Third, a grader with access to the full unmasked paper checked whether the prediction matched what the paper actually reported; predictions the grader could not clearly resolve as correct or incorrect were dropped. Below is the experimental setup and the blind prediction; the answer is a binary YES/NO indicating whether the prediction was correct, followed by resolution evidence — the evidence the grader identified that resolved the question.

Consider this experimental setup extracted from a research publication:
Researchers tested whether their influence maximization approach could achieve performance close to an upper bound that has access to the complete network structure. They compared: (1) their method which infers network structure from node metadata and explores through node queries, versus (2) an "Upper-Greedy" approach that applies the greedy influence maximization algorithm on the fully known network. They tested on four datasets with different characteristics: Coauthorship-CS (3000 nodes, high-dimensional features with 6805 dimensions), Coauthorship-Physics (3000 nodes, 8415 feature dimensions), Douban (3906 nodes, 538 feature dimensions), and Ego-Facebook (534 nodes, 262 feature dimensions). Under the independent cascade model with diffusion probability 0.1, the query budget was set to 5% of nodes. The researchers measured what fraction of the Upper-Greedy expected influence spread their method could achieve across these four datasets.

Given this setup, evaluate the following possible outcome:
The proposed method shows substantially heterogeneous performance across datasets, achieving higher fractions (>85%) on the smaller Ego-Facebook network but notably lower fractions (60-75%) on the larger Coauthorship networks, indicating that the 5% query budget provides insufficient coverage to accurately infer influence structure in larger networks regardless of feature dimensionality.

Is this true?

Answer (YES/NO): NO